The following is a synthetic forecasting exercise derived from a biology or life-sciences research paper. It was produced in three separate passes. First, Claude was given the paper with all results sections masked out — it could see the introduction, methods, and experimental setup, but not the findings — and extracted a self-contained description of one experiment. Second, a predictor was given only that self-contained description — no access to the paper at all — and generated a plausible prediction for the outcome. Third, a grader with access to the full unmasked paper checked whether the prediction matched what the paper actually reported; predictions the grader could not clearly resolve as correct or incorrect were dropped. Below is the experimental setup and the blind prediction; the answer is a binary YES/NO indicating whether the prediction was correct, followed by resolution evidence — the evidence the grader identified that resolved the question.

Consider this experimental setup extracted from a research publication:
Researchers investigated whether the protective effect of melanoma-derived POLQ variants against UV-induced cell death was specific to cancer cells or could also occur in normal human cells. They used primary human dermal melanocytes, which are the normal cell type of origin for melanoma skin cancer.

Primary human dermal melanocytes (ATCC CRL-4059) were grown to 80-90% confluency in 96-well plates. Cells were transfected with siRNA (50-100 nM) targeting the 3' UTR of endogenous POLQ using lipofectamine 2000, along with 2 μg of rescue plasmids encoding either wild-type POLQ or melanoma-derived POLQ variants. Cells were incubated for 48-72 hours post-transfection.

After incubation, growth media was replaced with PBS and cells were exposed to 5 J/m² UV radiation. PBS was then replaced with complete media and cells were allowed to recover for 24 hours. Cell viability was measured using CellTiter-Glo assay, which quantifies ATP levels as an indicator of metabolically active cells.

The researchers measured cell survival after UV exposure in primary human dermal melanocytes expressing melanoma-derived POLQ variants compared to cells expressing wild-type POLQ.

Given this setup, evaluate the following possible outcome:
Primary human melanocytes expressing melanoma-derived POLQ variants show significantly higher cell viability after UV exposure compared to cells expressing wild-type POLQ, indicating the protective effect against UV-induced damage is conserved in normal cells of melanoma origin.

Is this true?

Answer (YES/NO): NO